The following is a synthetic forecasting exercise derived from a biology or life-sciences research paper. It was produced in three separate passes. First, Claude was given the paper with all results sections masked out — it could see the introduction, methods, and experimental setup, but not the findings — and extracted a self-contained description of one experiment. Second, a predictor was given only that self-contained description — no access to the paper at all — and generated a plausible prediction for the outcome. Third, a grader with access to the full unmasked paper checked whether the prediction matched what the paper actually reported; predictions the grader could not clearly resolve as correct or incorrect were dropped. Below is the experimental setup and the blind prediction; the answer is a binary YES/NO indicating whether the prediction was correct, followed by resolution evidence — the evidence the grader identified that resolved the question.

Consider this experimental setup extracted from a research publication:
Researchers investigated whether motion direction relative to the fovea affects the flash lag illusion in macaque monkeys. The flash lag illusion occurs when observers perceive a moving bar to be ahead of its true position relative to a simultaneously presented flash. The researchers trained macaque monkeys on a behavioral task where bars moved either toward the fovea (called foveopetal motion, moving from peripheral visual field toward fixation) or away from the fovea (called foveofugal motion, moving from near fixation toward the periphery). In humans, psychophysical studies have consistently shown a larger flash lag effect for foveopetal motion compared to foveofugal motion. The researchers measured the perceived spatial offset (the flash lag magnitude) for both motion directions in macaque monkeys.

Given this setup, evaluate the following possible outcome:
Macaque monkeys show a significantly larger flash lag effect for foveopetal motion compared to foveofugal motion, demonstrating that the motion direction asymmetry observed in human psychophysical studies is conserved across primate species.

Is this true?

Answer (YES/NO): NO